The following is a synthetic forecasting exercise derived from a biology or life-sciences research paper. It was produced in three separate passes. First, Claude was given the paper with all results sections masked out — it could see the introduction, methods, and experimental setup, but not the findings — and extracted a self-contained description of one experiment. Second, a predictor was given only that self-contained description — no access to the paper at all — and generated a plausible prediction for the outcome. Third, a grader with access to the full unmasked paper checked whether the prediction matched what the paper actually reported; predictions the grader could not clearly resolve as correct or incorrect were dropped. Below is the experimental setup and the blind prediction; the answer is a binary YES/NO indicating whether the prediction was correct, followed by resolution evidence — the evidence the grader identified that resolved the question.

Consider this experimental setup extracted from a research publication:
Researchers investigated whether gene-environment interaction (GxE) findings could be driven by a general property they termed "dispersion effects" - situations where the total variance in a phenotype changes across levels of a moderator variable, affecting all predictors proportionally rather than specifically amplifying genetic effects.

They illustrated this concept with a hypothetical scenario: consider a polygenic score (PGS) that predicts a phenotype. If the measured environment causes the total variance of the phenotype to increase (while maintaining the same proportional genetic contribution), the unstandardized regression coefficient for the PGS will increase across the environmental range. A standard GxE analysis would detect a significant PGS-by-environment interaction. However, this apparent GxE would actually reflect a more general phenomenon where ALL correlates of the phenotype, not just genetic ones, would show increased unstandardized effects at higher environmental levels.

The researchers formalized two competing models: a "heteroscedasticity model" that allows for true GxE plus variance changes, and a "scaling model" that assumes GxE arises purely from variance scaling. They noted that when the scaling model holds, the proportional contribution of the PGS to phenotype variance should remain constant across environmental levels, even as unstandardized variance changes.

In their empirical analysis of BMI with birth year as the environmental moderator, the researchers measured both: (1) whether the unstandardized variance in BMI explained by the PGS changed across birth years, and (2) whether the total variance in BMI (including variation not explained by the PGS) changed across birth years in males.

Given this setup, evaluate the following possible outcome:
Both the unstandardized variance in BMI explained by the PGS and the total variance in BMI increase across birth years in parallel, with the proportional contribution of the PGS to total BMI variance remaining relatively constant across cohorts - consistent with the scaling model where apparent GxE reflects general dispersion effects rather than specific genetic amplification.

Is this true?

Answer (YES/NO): YES